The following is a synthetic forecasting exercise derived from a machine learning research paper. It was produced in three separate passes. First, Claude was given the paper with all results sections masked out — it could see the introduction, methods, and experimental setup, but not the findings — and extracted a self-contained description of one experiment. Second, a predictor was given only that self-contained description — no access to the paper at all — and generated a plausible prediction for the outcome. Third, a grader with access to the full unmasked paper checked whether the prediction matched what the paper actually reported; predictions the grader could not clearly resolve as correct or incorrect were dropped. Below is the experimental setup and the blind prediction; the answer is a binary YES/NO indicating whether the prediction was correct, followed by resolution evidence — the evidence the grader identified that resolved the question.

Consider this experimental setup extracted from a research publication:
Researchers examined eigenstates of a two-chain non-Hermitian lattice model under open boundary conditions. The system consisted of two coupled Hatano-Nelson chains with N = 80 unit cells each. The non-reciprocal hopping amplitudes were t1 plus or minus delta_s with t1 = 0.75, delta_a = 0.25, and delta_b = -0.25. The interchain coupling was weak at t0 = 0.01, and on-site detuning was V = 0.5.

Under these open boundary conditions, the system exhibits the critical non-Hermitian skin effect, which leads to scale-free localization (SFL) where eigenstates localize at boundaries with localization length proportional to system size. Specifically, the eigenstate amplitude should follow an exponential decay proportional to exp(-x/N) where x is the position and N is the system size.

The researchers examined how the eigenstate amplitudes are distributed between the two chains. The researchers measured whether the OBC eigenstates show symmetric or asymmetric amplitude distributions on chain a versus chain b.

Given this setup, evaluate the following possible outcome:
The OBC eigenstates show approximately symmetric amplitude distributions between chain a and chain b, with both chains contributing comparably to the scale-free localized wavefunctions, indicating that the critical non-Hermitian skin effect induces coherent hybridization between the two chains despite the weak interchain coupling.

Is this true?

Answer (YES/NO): YES